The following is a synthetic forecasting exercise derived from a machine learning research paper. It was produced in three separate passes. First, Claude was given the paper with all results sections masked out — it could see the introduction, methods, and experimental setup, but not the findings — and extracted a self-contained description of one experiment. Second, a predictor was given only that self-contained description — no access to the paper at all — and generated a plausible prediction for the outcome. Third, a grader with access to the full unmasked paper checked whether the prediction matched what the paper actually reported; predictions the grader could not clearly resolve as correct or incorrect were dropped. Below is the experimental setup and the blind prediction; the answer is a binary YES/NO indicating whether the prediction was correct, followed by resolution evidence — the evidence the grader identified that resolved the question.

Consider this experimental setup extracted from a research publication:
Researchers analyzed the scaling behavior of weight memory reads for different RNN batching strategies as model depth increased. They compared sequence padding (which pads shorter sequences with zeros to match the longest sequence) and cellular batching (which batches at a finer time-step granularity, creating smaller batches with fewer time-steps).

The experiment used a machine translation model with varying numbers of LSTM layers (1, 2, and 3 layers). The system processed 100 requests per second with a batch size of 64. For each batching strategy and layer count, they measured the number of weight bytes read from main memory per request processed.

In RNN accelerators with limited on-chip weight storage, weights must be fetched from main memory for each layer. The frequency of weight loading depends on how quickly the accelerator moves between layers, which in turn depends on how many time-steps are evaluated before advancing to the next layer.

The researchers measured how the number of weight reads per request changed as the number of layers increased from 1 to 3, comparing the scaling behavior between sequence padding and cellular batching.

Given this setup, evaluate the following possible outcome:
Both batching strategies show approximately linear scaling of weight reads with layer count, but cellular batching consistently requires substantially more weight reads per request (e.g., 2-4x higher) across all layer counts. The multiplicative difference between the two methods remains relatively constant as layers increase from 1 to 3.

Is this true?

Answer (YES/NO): NO